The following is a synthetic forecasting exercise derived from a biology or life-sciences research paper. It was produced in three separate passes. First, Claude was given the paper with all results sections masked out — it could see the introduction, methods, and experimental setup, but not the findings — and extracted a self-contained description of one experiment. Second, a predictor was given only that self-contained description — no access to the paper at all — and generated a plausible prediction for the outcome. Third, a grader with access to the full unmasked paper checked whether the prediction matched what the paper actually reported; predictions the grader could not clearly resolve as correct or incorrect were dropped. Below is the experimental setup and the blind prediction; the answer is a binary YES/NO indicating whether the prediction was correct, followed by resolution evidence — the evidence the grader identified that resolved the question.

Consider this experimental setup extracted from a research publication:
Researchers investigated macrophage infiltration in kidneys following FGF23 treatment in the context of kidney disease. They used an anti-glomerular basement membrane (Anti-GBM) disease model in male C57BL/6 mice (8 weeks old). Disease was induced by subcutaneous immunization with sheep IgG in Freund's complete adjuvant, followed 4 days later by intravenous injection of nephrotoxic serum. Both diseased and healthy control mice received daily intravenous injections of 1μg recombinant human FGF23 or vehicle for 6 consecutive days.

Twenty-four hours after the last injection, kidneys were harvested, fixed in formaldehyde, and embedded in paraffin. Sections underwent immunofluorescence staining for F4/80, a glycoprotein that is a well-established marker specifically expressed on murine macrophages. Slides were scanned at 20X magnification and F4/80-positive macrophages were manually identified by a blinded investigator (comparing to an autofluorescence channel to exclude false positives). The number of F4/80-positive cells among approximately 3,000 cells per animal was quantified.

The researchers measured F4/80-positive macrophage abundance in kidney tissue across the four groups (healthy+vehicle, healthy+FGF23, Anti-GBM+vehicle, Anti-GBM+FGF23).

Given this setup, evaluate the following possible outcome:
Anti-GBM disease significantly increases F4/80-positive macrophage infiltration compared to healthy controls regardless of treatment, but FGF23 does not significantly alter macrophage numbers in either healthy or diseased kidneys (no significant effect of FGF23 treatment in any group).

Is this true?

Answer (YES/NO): NO